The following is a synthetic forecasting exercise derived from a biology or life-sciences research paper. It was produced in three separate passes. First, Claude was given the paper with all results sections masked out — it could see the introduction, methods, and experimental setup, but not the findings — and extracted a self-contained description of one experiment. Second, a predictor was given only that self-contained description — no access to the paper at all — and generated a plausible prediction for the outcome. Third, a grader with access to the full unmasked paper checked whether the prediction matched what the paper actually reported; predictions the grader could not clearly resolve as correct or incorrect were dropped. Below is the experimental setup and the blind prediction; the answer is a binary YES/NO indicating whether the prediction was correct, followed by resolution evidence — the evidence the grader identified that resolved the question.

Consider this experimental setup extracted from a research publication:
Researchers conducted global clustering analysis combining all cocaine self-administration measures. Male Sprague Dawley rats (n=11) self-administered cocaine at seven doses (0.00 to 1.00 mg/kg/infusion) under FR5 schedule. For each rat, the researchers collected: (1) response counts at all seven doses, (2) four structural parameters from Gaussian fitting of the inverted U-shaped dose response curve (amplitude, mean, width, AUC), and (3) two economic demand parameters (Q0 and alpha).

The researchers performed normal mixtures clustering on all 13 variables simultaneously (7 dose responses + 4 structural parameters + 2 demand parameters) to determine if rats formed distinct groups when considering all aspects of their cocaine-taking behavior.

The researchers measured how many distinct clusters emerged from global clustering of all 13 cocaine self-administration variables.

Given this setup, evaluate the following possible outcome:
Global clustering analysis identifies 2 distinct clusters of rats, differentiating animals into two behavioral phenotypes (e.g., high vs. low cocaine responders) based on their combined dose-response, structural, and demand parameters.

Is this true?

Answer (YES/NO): NO